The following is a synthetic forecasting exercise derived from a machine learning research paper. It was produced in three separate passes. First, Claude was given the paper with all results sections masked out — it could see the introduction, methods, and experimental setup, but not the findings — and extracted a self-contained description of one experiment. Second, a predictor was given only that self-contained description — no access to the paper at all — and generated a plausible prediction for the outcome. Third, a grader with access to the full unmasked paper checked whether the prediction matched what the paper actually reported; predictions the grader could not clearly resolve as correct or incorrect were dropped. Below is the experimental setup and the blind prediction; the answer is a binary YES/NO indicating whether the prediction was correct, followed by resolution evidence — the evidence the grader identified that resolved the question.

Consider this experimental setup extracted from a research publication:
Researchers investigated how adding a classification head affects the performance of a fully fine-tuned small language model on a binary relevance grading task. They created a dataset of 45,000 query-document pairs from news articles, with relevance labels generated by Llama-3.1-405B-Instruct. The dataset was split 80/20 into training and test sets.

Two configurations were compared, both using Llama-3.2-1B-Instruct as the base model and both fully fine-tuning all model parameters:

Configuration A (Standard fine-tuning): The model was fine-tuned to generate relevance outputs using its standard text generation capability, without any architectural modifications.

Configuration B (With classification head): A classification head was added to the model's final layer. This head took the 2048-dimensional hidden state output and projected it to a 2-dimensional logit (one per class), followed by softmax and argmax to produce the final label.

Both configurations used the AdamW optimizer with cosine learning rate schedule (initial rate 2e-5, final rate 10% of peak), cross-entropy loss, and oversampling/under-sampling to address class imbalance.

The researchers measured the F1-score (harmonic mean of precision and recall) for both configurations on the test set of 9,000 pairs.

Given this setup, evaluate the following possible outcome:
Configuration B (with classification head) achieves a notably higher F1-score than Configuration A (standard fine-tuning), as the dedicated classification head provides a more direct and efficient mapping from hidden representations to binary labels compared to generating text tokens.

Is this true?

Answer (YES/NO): YES